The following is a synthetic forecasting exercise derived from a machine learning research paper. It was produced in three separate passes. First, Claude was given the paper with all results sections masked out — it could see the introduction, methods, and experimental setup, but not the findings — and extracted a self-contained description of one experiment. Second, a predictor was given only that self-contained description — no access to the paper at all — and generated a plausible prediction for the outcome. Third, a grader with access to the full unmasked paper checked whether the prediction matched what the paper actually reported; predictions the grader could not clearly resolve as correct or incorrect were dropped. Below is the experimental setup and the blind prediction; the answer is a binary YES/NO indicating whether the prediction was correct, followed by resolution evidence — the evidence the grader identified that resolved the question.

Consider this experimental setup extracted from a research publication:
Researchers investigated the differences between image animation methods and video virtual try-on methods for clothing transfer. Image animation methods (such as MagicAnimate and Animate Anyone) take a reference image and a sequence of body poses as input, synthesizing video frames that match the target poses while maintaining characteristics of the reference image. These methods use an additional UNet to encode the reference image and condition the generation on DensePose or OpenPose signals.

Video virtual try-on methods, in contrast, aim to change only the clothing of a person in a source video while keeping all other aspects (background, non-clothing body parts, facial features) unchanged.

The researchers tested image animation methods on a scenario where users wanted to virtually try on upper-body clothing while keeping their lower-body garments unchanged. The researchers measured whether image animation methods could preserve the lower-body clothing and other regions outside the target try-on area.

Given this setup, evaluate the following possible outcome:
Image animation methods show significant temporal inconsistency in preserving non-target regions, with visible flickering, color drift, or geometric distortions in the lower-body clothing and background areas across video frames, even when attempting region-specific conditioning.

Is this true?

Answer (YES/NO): NO